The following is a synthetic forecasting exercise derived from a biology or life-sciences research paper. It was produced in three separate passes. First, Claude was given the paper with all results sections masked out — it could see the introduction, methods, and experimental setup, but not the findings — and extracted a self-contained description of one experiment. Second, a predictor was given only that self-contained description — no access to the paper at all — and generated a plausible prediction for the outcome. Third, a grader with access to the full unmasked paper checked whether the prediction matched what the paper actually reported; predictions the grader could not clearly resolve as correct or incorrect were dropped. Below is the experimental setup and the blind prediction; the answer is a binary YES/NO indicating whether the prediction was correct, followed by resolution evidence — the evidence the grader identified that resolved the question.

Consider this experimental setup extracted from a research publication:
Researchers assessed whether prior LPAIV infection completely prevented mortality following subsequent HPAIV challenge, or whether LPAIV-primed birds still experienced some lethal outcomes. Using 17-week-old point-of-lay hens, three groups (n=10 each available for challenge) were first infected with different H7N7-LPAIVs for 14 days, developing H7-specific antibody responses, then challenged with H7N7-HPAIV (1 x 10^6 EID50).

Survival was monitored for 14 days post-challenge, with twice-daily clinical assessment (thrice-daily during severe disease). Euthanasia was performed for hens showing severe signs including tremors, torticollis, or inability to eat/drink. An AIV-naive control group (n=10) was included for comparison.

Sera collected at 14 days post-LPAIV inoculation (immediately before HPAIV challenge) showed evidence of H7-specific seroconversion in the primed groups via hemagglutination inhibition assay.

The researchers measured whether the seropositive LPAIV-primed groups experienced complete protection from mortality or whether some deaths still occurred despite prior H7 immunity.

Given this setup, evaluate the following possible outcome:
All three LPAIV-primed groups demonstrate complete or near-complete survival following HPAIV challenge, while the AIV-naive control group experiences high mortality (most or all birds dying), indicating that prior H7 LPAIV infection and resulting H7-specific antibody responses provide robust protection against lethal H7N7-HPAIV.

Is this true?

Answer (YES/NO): YES